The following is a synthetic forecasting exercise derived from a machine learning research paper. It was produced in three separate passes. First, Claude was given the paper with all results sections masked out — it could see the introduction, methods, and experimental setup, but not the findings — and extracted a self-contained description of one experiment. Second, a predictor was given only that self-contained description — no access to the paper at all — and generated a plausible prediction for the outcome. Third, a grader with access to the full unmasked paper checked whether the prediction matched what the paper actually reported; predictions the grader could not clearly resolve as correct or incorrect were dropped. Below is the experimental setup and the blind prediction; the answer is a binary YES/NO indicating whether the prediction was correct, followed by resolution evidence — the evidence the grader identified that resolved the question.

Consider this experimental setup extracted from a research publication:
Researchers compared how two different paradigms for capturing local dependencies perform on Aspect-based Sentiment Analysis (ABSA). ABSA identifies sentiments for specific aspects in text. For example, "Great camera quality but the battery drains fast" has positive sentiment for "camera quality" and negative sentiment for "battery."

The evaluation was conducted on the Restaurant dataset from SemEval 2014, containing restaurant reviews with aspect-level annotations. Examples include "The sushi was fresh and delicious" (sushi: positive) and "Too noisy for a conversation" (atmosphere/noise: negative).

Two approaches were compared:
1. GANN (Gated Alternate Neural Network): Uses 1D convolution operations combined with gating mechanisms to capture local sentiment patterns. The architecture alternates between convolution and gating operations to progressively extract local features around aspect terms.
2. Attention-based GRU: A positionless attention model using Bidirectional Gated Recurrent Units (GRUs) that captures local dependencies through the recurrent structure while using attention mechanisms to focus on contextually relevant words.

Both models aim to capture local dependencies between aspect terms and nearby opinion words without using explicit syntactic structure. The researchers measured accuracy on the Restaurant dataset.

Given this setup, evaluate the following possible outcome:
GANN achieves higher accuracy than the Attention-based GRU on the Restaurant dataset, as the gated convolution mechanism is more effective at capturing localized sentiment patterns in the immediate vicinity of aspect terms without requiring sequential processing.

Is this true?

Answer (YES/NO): NO